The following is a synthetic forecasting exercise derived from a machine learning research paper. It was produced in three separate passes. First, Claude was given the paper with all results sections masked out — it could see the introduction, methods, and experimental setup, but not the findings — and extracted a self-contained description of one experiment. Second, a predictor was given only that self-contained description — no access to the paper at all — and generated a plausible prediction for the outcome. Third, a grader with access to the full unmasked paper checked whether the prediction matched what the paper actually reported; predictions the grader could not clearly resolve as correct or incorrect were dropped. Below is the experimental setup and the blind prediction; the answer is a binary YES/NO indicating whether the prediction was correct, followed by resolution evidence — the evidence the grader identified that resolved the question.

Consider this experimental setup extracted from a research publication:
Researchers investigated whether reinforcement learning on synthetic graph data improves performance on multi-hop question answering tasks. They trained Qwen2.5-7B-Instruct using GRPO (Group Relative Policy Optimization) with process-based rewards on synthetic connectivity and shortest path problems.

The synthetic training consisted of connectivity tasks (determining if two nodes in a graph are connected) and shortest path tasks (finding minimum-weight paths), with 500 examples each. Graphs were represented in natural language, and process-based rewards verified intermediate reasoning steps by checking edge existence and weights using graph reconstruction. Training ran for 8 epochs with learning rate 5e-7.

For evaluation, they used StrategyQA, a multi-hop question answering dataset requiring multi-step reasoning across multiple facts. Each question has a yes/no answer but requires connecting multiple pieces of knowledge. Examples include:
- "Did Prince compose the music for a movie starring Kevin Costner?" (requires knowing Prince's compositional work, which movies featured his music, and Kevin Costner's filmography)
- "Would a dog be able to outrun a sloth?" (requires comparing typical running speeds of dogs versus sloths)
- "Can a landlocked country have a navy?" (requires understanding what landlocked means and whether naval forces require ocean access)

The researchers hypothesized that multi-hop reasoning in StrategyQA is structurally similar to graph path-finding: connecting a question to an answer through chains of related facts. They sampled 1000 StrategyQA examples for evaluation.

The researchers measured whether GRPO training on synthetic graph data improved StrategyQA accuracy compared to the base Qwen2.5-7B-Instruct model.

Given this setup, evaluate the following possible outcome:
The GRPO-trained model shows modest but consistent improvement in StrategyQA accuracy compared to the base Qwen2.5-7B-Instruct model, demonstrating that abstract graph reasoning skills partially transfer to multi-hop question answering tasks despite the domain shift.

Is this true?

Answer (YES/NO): NO